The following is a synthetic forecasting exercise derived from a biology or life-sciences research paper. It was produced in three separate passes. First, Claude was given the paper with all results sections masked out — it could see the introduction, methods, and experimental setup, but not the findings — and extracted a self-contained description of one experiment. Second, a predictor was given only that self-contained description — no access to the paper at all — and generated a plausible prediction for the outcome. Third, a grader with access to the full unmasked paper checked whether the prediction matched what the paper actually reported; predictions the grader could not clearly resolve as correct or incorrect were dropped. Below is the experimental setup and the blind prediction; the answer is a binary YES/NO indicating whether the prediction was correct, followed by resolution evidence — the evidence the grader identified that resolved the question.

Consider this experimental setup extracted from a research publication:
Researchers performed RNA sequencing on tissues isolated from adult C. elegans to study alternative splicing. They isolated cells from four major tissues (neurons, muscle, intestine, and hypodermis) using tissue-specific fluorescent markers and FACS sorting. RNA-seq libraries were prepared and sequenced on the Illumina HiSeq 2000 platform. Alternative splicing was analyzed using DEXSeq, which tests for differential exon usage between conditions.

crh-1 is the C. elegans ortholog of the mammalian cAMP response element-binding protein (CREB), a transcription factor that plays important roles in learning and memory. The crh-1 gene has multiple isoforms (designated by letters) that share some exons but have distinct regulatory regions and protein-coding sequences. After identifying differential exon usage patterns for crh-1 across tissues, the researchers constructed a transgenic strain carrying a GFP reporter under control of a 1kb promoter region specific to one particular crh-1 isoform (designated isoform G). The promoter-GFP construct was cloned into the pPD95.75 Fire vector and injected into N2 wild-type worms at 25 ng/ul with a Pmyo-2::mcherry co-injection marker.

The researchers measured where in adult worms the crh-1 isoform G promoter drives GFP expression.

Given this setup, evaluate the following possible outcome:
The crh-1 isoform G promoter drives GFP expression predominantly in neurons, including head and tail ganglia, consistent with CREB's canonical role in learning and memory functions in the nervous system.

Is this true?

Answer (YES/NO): YES